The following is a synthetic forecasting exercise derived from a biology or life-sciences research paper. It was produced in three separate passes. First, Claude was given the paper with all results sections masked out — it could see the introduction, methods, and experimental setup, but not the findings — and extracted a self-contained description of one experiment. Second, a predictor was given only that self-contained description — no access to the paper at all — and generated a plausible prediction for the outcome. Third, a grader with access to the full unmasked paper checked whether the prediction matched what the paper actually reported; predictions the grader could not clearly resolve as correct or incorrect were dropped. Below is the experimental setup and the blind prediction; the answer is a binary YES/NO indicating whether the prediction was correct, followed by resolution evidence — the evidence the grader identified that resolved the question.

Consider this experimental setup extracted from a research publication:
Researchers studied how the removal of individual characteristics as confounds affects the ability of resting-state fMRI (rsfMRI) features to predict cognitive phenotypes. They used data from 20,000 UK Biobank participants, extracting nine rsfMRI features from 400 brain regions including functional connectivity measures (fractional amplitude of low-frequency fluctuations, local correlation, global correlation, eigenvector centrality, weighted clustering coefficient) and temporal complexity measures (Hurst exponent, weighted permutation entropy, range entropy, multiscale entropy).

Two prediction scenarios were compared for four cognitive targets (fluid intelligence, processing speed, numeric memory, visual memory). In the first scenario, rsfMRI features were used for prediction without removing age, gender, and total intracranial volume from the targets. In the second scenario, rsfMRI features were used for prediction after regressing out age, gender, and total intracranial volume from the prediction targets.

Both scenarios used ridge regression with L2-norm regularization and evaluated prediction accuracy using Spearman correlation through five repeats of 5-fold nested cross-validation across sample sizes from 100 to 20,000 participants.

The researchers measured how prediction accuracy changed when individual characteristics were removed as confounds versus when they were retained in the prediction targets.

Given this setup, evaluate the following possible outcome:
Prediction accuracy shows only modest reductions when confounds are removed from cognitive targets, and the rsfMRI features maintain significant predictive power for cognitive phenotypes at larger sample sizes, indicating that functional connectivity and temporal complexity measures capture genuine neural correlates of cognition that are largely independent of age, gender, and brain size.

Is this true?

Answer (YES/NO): NO